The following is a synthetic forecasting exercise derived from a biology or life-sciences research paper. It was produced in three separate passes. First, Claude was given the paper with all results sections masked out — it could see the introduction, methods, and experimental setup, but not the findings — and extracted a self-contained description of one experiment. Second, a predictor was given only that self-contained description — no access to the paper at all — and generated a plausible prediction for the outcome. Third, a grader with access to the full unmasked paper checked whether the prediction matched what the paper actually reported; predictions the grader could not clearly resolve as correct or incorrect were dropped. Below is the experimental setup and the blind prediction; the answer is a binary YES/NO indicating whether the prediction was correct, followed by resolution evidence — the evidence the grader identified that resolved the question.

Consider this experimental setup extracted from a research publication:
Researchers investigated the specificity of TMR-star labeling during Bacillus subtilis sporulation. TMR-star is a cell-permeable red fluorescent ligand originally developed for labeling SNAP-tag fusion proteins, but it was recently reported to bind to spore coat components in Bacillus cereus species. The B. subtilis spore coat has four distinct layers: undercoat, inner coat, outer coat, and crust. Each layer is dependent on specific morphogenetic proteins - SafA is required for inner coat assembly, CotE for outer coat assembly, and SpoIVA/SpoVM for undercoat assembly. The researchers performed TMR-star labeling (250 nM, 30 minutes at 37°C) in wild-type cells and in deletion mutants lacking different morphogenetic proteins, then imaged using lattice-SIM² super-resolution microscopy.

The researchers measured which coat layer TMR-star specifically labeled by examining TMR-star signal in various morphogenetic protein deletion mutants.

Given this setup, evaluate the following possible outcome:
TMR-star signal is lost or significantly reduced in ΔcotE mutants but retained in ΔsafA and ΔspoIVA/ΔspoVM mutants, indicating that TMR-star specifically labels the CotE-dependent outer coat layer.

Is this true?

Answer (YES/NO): NO